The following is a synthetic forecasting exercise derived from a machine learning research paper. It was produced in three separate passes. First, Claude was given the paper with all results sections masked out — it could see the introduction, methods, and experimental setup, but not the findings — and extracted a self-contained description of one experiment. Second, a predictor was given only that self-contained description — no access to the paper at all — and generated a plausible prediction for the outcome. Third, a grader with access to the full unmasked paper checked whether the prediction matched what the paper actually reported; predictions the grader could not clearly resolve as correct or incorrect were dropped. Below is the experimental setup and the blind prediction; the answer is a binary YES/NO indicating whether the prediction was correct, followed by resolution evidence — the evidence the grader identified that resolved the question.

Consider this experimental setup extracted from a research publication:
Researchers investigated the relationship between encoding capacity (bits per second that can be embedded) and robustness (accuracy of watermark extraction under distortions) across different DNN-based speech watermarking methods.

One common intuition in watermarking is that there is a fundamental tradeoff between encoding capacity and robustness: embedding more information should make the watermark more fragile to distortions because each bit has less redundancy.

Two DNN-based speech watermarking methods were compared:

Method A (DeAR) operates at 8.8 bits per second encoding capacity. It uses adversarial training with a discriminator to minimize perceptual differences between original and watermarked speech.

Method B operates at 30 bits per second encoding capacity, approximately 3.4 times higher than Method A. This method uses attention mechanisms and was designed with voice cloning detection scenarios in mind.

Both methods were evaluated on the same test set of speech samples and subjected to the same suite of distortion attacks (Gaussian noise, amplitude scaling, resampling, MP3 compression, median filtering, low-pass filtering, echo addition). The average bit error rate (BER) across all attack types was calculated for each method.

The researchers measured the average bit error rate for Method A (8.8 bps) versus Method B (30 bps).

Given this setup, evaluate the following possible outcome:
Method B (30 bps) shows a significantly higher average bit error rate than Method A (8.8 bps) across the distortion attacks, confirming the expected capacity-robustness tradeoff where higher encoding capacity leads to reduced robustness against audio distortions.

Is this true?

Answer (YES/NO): NO